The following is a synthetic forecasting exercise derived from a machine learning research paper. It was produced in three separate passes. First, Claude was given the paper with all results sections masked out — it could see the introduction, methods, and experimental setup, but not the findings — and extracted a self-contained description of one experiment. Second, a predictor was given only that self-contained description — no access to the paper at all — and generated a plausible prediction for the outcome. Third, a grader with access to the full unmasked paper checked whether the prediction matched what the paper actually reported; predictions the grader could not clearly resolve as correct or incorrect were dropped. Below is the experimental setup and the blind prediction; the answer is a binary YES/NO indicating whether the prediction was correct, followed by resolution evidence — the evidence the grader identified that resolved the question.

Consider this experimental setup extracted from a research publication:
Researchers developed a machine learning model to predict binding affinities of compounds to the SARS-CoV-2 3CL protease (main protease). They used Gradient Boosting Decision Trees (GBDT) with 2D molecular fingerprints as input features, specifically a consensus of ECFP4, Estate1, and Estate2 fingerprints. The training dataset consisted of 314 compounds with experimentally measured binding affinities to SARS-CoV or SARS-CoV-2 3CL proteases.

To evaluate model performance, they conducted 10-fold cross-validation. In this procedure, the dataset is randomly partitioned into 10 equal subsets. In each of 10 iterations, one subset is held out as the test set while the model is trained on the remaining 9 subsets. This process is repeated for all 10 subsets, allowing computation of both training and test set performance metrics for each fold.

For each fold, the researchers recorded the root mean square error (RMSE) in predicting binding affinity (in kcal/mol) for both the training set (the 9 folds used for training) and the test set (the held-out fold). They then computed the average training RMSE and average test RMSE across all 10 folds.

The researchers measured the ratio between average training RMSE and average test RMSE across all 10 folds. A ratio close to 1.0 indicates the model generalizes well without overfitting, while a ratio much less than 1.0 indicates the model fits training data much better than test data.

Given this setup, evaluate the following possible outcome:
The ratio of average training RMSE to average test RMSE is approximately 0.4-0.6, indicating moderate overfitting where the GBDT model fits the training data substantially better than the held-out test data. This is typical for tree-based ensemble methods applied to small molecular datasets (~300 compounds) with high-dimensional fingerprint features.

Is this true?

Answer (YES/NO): NO